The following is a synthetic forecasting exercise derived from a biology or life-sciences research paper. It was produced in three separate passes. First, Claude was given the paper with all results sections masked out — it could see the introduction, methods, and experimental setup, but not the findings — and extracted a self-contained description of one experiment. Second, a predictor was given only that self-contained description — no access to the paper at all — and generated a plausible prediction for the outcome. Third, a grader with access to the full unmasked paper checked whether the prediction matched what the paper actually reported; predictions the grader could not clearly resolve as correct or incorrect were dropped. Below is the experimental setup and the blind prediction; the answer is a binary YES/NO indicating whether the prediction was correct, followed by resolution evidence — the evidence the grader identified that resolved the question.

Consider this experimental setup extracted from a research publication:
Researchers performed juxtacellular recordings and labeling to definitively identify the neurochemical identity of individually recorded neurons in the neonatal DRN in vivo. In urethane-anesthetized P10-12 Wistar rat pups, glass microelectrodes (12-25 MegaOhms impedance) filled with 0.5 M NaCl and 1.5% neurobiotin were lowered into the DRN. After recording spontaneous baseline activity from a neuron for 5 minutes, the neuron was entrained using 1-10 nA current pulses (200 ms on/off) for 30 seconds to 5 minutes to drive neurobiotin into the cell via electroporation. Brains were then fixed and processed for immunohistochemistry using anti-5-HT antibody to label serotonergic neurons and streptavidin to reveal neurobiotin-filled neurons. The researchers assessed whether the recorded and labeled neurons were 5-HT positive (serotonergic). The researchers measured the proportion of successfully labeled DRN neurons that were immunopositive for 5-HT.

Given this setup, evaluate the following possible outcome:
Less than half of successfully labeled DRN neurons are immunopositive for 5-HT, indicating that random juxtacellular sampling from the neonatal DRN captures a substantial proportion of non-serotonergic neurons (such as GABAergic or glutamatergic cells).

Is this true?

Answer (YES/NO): NO